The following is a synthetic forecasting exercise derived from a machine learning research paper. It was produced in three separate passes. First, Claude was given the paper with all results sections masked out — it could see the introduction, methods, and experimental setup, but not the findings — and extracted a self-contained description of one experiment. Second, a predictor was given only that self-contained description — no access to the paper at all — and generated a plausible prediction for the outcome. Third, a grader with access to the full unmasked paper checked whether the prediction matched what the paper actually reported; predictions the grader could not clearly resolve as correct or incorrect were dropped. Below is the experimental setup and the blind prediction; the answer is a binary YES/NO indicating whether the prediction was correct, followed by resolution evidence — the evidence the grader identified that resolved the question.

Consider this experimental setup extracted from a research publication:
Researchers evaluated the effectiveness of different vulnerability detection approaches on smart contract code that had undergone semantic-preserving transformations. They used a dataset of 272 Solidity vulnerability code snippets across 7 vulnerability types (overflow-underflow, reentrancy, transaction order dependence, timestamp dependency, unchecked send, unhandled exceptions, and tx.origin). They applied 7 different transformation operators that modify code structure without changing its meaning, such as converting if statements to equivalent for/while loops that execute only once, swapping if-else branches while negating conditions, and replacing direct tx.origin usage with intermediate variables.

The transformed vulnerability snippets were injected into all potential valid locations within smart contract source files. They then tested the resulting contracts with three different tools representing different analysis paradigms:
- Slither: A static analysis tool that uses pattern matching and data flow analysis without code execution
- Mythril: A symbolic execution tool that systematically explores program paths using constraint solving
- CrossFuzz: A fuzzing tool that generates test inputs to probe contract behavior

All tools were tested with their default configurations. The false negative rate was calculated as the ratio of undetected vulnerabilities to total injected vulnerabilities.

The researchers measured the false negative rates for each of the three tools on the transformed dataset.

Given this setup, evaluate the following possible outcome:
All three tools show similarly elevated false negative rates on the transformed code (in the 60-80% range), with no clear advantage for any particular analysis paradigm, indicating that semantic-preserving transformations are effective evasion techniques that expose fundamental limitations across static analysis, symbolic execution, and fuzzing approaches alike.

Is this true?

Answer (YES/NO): NO